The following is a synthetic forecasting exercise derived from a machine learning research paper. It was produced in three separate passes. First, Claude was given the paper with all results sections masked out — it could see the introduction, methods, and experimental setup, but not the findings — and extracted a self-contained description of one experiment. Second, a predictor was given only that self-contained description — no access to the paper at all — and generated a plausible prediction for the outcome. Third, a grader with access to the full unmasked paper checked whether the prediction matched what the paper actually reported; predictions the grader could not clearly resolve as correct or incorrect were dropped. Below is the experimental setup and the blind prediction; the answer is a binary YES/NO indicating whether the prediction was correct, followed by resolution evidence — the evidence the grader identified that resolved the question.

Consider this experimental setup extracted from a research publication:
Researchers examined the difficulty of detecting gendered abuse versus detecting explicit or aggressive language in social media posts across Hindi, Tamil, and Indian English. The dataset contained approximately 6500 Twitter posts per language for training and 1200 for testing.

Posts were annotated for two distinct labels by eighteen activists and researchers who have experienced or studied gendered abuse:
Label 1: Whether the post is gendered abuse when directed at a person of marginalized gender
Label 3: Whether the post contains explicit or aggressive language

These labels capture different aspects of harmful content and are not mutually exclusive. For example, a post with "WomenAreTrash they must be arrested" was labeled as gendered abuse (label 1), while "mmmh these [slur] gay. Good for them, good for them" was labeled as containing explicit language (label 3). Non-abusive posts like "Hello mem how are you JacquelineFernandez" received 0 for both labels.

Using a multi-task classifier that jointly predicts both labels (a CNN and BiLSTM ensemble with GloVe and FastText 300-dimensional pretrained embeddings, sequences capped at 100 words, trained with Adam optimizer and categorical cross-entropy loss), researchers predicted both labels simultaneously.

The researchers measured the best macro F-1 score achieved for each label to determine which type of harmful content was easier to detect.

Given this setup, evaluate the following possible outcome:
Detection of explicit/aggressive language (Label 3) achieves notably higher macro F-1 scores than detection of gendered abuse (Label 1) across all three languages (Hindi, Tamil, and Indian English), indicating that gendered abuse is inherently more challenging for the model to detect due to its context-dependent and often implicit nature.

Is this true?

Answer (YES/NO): NO